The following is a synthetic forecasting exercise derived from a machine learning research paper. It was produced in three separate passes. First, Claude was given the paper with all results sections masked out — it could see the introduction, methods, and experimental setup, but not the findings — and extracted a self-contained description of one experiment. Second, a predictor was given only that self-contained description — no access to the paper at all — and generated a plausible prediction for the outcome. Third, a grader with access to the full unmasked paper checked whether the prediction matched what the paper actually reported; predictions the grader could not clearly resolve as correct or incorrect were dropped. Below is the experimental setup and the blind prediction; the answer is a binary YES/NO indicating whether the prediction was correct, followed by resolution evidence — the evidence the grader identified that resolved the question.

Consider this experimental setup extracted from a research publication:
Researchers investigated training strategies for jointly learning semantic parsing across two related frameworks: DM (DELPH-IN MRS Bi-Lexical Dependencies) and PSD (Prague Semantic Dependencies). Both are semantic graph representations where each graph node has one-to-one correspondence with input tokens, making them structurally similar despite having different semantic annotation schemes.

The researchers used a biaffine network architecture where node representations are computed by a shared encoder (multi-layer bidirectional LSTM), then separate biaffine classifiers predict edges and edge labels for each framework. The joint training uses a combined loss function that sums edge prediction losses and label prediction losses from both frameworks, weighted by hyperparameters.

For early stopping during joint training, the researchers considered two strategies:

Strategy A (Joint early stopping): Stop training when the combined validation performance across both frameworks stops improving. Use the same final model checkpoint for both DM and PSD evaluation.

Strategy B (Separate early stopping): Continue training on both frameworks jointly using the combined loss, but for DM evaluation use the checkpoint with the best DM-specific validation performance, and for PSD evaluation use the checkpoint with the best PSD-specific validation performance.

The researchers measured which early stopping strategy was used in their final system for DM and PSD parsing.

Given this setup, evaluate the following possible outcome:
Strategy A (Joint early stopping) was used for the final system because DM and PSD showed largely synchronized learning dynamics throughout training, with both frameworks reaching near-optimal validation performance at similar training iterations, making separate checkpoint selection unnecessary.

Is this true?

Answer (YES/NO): NO